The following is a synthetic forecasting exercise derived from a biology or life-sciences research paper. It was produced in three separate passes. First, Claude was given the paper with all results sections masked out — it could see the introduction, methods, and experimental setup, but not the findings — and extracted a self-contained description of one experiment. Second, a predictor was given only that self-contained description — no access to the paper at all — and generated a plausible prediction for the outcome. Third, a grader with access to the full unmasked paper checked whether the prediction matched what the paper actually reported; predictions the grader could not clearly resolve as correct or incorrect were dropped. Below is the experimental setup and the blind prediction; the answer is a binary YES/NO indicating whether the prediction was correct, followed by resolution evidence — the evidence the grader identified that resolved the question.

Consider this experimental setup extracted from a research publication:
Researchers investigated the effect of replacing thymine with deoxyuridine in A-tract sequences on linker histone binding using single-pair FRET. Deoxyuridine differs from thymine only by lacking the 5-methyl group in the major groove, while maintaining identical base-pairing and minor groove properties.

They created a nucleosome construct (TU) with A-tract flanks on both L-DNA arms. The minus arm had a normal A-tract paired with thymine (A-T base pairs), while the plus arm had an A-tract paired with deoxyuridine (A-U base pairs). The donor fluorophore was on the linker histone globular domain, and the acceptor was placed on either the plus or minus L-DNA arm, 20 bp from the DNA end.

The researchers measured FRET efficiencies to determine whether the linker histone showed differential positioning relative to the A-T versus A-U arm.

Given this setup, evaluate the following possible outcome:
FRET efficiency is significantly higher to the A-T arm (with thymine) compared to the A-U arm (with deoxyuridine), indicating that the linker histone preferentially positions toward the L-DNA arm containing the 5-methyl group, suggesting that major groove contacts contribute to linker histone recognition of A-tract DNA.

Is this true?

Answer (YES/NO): NO